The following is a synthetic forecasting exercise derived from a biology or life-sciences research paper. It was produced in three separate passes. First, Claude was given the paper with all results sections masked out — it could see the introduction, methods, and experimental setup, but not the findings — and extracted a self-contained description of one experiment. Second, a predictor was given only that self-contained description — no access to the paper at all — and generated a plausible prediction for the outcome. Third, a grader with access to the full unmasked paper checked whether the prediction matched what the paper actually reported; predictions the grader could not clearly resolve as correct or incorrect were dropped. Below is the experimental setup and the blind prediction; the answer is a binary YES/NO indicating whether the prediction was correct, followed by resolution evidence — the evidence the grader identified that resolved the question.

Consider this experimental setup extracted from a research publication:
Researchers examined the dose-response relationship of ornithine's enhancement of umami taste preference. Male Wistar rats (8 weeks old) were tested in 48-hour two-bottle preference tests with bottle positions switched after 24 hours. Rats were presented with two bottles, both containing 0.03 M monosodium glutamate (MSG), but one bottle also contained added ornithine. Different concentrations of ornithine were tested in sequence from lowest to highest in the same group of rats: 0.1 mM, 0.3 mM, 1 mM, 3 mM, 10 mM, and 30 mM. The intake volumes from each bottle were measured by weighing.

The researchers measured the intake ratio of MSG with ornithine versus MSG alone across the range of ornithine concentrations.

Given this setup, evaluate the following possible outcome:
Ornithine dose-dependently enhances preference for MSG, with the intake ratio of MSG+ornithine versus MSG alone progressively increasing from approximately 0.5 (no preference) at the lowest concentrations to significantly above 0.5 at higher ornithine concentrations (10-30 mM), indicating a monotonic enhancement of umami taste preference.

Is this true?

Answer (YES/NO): NO